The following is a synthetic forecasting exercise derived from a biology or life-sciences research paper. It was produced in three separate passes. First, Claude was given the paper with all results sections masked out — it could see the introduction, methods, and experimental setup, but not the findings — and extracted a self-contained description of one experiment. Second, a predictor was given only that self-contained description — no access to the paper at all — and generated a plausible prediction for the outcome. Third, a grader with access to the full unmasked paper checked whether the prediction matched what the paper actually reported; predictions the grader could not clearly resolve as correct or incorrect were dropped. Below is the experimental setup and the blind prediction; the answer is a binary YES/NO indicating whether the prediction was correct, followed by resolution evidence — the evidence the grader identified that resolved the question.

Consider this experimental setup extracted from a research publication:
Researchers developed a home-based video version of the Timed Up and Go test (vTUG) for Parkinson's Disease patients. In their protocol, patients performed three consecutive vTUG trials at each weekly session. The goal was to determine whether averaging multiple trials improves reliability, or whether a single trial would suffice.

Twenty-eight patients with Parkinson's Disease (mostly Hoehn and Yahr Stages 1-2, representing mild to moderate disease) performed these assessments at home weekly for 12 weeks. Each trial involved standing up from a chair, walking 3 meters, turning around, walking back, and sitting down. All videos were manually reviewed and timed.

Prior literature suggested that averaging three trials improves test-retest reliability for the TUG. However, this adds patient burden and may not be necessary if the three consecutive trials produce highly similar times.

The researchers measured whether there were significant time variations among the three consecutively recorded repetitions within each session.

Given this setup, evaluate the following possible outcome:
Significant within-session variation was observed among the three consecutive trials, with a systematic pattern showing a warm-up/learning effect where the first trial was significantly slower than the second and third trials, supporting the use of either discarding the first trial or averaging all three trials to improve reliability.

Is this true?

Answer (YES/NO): NO